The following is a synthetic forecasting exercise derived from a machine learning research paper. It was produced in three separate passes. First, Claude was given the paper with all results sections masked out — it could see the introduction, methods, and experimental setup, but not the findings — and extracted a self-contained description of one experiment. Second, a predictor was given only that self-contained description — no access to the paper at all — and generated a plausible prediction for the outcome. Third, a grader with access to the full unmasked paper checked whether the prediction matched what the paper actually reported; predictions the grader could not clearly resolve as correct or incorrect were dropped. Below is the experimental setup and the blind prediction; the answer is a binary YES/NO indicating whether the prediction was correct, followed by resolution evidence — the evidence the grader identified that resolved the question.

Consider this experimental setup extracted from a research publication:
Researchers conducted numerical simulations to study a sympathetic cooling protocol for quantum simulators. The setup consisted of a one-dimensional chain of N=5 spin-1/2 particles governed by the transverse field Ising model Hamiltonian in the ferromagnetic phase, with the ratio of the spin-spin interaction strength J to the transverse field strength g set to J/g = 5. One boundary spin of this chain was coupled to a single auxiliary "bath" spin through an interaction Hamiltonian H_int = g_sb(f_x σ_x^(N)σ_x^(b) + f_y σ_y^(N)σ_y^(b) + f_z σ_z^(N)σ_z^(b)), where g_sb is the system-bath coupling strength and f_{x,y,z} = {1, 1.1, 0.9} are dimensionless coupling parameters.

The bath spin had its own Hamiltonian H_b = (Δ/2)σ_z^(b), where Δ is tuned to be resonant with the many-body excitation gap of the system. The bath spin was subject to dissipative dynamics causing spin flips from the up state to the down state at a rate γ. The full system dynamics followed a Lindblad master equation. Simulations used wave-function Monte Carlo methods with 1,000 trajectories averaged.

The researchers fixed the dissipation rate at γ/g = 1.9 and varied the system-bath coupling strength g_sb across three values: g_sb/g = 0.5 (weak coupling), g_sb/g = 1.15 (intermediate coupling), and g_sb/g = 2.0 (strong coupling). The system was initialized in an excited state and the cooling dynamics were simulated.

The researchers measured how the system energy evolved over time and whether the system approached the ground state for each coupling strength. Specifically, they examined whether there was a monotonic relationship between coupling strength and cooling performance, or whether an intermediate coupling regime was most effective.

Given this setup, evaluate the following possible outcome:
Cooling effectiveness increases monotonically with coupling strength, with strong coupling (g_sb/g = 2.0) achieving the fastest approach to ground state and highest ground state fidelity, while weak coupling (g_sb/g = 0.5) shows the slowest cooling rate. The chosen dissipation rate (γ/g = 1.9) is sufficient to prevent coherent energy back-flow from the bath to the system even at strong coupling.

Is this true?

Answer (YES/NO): NO